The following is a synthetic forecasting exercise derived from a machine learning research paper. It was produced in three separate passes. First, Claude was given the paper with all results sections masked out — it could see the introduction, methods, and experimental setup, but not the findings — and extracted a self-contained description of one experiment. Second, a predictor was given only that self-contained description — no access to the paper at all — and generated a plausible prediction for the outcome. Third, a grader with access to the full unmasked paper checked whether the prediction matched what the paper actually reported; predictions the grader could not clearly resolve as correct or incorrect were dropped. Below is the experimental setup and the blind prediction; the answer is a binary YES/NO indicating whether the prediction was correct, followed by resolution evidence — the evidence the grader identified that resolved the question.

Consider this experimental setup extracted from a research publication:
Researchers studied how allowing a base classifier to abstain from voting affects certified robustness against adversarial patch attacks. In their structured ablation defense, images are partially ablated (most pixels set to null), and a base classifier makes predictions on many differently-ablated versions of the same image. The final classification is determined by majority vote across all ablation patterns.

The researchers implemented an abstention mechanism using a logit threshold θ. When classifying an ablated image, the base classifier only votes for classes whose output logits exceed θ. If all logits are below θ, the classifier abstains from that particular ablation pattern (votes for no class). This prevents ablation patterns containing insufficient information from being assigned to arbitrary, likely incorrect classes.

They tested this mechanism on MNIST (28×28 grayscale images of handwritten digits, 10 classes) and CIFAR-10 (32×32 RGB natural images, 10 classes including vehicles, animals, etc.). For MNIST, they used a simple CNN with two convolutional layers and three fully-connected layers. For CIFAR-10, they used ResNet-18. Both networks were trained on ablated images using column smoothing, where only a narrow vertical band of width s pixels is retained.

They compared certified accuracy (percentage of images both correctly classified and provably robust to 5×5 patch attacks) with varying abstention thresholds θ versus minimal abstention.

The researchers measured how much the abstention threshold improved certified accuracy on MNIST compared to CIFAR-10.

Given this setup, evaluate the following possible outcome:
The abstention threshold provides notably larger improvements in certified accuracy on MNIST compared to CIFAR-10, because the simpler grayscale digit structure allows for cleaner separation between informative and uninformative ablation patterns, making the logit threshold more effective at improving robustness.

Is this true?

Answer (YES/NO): YES